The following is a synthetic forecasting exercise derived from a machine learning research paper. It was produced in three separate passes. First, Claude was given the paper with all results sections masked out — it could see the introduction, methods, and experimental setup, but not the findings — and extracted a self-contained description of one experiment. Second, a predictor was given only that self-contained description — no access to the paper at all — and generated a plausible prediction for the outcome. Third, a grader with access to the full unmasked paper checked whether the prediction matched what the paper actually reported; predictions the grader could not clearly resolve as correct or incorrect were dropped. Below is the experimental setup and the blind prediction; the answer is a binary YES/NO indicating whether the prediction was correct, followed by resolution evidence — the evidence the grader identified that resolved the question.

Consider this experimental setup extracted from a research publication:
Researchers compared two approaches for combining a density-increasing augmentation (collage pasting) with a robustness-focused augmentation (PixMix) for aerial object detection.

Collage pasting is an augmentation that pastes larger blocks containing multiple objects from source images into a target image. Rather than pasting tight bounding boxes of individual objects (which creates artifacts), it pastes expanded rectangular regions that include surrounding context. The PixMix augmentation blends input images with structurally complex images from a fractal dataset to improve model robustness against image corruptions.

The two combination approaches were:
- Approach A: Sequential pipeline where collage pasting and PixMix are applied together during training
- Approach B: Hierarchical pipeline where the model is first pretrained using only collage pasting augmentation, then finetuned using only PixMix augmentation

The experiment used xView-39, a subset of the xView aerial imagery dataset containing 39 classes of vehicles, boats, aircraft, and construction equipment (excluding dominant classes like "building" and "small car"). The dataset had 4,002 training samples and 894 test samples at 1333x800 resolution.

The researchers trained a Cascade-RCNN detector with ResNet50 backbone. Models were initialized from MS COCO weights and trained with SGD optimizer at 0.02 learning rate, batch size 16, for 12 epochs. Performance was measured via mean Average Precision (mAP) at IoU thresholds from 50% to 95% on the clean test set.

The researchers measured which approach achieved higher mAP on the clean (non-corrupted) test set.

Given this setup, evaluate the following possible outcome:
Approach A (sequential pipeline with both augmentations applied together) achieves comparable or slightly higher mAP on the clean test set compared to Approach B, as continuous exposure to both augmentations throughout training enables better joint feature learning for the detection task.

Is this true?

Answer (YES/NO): NO